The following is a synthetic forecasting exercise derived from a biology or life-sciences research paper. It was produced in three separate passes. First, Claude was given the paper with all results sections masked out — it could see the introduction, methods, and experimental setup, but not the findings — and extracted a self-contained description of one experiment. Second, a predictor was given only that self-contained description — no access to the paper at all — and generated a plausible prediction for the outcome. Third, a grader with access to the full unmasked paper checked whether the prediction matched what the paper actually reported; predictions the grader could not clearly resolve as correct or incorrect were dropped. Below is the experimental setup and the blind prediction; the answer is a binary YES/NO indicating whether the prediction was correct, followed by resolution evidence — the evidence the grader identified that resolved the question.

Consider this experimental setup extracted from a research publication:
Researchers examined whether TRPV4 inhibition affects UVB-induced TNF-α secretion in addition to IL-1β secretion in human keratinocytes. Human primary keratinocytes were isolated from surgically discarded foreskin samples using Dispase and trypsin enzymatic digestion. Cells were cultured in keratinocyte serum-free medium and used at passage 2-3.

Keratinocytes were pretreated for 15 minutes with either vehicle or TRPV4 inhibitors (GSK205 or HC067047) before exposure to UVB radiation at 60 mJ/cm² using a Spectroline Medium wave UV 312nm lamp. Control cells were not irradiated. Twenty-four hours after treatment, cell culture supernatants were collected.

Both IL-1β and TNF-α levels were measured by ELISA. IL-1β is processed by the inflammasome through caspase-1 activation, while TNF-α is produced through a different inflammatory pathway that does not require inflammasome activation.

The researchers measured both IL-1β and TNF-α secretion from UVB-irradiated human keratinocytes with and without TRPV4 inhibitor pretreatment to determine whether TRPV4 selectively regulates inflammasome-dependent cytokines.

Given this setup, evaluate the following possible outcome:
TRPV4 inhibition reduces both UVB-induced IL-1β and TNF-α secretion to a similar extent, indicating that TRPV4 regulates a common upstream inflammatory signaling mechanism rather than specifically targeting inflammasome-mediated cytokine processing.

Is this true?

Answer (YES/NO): NO